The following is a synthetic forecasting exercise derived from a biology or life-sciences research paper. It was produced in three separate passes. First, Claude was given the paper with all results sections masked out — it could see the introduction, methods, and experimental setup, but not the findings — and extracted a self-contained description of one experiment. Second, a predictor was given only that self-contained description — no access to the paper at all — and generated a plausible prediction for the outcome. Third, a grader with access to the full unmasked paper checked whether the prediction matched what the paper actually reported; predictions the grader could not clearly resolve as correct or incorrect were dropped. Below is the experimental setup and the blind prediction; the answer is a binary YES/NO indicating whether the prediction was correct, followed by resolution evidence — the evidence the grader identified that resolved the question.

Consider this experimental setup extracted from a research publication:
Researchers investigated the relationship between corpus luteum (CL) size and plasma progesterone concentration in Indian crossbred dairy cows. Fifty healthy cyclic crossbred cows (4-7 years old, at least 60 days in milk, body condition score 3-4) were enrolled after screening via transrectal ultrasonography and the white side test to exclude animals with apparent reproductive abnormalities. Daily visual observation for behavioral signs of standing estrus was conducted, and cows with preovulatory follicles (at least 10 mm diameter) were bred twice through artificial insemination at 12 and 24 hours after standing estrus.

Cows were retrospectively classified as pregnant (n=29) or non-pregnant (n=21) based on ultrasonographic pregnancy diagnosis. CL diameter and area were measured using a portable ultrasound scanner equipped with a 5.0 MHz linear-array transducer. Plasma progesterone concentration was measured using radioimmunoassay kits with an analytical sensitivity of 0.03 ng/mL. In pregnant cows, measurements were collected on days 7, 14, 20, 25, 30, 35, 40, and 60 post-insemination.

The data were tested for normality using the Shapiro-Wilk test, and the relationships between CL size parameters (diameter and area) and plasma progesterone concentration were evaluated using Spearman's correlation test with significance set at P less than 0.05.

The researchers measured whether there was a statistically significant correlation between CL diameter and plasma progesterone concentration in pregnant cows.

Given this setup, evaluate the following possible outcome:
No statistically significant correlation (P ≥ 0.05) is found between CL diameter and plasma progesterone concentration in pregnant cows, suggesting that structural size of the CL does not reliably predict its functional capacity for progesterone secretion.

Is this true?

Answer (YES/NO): NO